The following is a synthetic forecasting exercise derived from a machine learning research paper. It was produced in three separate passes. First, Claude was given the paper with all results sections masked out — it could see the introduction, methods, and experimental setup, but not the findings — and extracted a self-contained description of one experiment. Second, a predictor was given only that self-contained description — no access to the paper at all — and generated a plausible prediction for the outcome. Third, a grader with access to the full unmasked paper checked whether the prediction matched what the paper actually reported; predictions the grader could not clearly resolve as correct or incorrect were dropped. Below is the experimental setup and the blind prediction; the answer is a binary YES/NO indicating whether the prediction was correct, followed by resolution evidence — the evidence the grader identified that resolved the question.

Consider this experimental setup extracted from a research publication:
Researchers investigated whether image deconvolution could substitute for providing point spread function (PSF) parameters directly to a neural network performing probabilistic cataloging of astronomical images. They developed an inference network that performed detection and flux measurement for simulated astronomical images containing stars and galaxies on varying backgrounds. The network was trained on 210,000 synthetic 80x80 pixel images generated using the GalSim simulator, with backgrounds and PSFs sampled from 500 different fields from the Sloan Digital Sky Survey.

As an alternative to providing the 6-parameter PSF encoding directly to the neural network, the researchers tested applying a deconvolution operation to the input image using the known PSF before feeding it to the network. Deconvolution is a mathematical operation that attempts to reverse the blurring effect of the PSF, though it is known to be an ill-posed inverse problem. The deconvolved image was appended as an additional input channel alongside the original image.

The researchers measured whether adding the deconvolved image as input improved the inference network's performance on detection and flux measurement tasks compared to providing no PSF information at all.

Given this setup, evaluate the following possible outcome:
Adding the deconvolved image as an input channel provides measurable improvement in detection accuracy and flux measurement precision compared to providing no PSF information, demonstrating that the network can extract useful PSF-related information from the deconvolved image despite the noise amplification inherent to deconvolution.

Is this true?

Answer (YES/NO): NO